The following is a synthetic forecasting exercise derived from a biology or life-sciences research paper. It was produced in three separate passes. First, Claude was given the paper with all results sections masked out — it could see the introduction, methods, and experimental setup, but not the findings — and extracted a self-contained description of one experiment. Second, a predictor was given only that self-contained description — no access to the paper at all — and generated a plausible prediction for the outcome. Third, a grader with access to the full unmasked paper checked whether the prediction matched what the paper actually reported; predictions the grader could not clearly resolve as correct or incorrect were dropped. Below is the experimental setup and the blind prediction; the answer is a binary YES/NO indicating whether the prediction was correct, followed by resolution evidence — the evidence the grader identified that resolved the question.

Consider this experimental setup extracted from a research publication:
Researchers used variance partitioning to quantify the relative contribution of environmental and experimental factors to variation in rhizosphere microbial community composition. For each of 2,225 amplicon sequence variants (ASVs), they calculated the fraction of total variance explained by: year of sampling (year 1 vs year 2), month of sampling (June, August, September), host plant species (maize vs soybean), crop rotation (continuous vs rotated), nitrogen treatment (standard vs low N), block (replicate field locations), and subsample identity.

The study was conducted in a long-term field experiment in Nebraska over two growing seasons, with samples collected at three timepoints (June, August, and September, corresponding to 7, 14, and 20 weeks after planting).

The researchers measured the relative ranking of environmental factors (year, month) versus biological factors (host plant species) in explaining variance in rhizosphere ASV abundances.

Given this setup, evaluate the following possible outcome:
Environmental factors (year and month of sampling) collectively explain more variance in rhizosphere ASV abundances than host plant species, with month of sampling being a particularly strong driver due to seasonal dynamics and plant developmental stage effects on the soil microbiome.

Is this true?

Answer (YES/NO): YES